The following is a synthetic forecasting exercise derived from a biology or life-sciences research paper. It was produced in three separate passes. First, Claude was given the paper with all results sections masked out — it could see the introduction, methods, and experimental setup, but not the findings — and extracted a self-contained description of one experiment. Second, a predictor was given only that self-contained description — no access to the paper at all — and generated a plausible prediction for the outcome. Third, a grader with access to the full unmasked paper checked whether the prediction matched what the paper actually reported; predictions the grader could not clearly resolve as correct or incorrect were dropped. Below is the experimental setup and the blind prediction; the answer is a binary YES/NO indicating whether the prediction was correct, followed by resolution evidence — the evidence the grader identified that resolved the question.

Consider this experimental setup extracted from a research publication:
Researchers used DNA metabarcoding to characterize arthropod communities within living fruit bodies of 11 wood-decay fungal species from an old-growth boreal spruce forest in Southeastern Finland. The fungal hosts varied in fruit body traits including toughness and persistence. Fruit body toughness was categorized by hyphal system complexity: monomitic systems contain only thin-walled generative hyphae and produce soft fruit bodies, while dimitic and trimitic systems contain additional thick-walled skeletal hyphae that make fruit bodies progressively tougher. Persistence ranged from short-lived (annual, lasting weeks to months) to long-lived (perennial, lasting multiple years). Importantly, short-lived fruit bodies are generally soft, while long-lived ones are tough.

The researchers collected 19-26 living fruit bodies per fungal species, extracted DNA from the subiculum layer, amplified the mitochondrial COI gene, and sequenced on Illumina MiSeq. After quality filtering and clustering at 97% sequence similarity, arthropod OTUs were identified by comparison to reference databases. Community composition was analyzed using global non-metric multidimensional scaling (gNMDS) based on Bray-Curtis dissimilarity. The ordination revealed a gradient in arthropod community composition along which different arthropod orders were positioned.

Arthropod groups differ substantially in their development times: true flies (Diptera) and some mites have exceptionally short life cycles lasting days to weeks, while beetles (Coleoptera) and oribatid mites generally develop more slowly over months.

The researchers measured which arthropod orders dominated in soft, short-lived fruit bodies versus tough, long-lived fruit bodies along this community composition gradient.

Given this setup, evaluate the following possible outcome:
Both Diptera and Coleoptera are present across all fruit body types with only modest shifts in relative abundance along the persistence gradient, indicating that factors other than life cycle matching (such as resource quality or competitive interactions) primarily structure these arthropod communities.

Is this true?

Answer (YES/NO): NO